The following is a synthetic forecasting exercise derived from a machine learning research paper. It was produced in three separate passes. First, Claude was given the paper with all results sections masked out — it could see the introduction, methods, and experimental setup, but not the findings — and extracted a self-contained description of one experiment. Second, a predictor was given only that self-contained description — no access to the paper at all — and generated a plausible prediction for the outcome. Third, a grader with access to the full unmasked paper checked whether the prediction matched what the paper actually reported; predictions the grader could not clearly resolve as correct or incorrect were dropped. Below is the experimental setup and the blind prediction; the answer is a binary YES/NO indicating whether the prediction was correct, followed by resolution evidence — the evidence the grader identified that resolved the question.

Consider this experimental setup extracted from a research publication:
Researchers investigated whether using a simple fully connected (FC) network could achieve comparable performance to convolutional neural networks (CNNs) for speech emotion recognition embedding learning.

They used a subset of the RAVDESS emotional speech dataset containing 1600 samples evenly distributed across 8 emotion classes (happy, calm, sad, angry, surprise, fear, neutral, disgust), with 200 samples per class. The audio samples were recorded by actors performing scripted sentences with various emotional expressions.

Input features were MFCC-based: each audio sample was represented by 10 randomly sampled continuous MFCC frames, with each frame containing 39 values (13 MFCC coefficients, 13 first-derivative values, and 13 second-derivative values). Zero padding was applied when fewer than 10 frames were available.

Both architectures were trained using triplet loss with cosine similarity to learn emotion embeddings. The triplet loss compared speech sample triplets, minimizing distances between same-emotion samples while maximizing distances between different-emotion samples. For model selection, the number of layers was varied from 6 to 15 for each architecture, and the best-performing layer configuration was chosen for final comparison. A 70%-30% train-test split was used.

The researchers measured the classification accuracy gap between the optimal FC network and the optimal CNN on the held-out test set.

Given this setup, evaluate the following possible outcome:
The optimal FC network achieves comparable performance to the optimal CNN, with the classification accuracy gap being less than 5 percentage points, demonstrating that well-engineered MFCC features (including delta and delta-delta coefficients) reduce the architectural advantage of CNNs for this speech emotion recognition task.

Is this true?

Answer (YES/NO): NO